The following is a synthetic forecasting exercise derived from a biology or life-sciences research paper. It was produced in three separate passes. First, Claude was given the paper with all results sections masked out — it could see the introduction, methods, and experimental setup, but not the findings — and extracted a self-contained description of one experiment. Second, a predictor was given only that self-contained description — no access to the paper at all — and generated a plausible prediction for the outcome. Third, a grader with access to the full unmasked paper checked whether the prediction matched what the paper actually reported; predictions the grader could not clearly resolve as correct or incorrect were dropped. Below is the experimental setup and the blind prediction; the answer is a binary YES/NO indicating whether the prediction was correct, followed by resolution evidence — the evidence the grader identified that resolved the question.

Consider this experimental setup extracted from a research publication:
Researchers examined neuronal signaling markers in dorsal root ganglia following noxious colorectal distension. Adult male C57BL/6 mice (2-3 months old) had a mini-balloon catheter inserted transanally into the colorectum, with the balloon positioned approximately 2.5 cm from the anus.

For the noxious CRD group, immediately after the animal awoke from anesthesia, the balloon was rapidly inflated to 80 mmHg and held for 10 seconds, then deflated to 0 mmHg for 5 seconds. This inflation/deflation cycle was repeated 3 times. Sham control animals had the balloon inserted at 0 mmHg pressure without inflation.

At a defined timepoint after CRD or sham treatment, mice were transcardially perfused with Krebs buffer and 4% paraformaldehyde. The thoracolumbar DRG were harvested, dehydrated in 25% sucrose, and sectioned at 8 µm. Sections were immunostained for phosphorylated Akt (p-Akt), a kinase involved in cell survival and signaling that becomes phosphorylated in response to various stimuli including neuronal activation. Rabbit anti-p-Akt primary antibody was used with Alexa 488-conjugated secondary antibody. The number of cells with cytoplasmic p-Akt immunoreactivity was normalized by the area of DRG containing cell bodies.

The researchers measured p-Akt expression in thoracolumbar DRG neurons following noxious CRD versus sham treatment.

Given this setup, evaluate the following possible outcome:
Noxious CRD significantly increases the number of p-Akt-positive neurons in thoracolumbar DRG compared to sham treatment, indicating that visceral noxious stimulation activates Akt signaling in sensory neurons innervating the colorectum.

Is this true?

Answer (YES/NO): YES